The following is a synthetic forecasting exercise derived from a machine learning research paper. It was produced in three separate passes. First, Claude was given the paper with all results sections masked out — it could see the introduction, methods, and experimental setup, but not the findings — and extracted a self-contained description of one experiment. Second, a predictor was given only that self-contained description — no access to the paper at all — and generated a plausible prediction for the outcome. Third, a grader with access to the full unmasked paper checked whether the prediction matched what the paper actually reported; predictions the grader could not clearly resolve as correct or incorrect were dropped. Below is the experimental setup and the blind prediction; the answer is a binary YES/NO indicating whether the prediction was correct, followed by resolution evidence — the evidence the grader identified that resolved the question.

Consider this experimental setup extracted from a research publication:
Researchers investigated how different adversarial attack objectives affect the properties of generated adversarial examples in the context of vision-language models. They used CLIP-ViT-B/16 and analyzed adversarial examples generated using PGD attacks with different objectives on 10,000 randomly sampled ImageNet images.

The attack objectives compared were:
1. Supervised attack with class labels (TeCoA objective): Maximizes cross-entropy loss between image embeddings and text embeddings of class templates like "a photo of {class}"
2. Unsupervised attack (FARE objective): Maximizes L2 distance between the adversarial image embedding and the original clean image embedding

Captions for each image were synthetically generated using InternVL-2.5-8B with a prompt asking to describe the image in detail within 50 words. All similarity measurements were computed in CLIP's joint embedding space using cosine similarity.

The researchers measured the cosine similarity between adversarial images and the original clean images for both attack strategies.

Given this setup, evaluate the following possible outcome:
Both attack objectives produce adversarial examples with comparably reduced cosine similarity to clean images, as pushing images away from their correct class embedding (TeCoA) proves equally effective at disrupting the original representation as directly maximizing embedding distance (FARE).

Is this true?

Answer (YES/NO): NO